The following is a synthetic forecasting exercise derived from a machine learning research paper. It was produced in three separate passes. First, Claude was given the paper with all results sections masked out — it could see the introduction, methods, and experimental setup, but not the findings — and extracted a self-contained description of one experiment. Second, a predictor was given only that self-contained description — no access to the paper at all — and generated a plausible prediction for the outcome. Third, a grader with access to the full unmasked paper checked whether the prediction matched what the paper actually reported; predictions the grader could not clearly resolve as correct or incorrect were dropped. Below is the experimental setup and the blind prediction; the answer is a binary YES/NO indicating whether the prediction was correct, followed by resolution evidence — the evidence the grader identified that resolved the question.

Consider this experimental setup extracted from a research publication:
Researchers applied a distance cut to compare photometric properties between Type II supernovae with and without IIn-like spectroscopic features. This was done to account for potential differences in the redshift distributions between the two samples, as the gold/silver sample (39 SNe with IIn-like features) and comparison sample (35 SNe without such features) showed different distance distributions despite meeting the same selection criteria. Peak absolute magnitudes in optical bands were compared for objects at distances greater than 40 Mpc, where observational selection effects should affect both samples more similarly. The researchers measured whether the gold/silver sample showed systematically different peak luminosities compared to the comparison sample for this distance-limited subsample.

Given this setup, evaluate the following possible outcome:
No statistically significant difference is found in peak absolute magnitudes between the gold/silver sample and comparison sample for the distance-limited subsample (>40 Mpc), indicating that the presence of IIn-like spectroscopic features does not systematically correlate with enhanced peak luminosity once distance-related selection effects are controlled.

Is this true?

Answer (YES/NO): NO